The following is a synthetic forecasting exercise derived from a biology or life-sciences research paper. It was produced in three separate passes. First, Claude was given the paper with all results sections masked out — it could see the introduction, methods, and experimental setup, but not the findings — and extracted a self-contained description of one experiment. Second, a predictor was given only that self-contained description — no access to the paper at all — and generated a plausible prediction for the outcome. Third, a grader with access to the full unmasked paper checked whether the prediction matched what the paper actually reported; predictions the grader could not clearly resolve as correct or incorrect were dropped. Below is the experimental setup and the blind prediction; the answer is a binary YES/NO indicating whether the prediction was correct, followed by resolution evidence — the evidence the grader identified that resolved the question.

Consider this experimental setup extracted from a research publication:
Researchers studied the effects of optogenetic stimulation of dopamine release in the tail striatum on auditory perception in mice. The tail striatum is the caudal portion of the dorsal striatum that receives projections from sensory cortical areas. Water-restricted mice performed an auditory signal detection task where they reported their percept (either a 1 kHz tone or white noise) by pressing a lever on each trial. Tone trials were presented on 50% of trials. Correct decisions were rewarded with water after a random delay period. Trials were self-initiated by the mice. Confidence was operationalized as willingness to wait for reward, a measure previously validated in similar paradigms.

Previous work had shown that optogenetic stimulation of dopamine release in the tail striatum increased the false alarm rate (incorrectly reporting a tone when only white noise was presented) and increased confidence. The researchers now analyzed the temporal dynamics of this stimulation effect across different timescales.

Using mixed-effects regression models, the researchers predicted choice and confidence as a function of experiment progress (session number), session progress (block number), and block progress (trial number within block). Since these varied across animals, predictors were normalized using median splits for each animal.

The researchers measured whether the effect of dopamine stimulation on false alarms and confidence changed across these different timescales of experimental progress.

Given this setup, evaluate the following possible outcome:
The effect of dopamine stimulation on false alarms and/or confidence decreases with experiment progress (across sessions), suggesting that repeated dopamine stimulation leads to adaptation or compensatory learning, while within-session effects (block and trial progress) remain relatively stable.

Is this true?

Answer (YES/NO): NO